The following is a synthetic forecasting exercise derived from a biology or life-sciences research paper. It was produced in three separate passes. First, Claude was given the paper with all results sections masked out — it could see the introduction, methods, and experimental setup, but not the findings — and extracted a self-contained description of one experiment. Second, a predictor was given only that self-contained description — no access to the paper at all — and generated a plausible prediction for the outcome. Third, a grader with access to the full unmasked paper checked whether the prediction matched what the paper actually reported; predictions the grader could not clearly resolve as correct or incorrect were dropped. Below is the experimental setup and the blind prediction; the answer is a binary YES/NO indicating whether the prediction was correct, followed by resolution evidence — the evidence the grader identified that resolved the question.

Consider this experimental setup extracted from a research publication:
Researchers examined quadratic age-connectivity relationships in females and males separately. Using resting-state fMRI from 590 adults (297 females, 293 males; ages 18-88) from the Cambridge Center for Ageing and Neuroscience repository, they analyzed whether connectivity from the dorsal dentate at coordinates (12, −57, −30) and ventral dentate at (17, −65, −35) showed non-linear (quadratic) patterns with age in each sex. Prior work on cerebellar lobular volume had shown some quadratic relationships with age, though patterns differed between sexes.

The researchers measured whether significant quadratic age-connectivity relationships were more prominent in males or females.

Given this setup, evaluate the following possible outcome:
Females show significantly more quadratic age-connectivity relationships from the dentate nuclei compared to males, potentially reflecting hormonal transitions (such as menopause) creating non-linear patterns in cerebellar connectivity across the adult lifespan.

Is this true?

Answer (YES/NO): NO